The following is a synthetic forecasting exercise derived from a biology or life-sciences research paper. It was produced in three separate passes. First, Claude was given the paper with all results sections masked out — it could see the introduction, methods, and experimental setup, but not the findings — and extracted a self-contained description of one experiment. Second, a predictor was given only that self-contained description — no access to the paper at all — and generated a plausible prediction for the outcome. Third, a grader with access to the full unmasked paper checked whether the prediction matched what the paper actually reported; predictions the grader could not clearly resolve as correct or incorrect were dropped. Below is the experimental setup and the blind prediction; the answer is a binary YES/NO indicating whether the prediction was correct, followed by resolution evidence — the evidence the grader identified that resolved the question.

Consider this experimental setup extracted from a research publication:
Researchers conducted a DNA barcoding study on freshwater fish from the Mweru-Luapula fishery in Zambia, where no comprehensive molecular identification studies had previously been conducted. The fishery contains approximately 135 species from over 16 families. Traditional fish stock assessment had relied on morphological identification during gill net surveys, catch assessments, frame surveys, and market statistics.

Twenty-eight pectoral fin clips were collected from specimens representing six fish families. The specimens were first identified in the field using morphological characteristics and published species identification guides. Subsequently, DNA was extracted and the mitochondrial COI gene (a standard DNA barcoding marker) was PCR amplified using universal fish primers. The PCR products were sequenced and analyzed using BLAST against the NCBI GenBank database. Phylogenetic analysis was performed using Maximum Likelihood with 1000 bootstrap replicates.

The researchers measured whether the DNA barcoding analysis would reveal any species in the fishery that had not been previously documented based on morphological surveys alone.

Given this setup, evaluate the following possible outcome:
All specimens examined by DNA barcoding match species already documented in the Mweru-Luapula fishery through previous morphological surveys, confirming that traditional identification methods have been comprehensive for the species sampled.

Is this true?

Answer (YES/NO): NO